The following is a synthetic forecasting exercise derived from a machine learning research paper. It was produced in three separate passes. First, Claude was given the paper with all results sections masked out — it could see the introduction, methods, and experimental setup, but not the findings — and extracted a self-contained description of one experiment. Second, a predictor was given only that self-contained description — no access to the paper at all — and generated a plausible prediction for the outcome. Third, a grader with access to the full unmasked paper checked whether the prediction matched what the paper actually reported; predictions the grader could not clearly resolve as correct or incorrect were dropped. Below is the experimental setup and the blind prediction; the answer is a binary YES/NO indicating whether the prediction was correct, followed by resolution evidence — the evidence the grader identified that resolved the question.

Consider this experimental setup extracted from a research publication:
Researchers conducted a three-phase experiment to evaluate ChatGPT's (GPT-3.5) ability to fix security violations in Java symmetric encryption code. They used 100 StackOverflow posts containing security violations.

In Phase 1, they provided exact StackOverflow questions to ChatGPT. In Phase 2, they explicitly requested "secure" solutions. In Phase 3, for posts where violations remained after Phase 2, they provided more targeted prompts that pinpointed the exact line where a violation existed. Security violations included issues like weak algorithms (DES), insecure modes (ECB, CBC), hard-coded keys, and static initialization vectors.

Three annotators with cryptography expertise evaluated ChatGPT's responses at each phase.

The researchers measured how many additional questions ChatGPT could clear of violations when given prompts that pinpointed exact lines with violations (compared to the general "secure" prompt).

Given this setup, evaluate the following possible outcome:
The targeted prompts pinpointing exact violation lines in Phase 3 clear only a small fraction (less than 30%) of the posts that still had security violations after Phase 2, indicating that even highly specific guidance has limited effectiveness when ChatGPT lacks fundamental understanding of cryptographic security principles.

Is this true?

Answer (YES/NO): NO